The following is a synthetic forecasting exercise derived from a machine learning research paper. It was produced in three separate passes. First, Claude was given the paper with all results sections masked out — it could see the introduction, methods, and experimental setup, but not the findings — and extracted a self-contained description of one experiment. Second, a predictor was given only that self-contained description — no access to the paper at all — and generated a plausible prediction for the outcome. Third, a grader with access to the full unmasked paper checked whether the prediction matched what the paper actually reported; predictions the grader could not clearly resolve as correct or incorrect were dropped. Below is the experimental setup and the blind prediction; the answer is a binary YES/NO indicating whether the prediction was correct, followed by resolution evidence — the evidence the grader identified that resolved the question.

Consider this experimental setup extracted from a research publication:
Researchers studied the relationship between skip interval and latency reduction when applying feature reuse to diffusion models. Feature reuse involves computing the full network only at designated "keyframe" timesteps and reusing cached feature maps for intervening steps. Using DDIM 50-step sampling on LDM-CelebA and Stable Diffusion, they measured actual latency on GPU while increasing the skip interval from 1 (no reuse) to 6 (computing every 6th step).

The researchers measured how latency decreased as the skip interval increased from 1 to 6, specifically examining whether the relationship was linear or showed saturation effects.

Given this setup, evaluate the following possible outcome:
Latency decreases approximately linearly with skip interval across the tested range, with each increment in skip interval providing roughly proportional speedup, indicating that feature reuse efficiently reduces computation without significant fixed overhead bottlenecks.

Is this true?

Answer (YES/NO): NO